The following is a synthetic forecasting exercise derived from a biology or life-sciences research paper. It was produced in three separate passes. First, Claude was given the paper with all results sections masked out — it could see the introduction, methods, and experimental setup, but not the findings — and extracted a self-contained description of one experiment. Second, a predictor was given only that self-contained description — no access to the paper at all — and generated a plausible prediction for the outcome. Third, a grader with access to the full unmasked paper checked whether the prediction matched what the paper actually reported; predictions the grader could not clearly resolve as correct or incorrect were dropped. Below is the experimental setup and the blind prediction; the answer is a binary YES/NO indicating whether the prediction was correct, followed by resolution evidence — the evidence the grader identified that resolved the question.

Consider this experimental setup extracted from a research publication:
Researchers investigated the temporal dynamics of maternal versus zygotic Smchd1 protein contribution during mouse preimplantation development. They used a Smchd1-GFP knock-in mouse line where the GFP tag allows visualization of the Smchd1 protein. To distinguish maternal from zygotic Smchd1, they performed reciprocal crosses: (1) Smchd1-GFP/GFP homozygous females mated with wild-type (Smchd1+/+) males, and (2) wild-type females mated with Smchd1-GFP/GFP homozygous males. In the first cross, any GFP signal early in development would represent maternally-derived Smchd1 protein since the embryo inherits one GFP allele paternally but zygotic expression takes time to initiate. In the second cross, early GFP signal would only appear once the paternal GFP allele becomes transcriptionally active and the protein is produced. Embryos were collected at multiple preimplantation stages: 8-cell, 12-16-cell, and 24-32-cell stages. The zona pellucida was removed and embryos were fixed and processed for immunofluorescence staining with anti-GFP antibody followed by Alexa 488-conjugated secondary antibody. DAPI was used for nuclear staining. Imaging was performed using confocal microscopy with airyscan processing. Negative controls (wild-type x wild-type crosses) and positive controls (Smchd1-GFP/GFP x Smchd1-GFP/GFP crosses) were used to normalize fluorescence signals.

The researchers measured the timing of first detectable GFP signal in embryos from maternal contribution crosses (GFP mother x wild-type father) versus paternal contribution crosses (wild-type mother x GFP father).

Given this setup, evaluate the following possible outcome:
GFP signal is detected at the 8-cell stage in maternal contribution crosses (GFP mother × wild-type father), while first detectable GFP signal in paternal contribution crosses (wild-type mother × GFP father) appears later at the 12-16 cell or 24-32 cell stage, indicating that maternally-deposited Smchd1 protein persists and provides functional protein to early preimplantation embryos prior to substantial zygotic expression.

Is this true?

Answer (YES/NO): NO